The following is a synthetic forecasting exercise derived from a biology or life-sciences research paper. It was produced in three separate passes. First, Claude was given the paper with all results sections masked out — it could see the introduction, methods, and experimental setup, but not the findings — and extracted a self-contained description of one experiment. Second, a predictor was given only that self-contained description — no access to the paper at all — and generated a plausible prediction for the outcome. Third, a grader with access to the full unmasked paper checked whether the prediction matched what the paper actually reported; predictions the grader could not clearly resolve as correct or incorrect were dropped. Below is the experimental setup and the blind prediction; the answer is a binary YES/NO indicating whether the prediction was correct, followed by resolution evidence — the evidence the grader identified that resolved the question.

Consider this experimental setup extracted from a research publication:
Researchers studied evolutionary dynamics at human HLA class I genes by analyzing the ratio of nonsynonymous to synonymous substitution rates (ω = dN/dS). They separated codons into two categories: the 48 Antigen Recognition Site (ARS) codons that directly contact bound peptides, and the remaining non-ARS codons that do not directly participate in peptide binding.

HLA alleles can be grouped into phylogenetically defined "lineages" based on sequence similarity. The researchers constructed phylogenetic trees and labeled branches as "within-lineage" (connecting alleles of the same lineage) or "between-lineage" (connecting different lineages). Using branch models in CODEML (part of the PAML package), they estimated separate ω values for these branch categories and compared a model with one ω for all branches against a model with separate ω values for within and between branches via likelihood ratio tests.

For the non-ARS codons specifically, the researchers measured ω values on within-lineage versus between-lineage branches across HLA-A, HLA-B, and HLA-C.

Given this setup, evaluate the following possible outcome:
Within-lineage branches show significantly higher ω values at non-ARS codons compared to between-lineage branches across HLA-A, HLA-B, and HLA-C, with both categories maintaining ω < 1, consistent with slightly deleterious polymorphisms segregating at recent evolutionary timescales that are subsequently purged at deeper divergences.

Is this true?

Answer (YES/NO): NO